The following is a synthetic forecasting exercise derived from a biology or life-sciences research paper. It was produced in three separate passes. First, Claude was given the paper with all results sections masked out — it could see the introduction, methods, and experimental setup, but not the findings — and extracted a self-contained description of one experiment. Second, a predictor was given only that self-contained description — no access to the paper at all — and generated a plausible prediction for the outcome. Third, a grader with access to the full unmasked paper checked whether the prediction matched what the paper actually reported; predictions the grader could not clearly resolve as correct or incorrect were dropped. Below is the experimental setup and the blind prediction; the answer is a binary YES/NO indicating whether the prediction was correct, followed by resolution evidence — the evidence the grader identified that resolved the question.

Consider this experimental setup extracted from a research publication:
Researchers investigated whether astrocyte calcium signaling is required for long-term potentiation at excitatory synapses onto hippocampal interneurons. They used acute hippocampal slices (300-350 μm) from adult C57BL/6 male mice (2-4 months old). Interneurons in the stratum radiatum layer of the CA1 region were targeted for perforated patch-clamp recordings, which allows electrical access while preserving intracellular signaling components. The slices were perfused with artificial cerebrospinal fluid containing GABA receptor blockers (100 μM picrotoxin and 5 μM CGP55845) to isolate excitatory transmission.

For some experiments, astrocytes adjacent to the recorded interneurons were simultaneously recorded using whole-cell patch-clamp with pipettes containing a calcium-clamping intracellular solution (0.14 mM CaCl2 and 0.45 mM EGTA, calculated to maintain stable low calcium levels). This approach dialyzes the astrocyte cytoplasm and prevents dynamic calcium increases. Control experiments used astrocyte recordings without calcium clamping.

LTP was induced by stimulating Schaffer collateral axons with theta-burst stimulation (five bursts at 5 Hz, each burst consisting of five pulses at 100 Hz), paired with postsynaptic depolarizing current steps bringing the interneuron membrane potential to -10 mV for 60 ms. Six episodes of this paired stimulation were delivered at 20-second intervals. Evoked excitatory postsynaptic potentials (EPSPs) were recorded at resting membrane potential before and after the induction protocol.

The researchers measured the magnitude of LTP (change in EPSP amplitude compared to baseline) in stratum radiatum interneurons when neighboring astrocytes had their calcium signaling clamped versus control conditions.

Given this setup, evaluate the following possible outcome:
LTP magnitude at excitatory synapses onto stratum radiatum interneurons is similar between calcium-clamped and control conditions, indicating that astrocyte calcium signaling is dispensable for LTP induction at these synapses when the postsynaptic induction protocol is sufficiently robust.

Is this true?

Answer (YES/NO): NO